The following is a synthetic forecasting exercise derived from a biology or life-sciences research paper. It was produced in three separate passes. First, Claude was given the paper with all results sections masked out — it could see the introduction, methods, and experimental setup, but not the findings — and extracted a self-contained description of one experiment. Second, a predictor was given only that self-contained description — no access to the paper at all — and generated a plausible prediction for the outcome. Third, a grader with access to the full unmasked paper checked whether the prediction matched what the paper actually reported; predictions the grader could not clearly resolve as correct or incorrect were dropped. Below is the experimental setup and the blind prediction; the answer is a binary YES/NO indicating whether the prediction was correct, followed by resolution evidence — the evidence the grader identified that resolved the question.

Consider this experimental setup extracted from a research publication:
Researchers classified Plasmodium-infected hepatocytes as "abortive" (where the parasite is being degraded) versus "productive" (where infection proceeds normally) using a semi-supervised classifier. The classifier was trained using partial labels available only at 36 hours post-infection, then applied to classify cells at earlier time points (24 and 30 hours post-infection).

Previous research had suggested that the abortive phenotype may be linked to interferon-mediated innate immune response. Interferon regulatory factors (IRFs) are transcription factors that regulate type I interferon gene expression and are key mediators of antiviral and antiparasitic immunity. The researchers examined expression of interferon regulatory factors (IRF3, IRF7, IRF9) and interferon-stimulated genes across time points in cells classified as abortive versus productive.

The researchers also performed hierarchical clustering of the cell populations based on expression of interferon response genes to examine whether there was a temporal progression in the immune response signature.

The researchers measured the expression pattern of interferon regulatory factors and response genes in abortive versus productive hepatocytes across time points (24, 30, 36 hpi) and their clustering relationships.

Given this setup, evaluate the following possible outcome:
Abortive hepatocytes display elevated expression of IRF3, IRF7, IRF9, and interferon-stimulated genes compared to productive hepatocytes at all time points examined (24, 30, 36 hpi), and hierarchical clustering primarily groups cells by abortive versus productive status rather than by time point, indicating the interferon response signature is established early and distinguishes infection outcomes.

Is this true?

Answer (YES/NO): NO